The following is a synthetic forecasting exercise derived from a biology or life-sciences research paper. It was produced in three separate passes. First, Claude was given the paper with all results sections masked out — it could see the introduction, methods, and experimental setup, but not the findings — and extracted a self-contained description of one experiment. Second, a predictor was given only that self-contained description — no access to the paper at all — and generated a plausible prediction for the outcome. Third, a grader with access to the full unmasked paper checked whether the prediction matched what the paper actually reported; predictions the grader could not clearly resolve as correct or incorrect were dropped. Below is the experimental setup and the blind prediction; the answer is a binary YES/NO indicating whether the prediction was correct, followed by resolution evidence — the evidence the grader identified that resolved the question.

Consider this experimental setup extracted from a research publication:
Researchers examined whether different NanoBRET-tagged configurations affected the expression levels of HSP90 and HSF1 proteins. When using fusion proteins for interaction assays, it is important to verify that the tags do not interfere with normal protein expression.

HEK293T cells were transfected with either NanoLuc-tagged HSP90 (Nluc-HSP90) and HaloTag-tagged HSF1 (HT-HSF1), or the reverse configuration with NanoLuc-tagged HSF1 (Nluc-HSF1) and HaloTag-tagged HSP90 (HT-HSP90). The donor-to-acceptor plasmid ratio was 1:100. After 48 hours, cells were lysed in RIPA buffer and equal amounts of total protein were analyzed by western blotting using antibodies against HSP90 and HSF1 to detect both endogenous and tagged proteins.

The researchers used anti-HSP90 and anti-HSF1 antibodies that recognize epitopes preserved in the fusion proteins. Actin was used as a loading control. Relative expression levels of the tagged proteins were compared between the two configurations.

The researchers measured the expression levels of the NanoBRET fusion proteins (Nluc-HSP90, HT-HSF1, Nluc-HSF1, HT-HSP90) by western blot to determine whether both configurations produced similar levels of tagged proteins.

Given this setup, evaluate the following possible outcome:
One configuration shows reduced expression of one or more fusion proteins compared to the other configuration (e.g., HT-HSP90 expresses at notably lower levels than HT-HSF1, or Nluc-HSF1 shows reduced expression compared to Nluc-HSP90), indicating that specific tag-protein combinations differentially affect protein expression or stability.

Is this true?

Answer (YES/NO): YES